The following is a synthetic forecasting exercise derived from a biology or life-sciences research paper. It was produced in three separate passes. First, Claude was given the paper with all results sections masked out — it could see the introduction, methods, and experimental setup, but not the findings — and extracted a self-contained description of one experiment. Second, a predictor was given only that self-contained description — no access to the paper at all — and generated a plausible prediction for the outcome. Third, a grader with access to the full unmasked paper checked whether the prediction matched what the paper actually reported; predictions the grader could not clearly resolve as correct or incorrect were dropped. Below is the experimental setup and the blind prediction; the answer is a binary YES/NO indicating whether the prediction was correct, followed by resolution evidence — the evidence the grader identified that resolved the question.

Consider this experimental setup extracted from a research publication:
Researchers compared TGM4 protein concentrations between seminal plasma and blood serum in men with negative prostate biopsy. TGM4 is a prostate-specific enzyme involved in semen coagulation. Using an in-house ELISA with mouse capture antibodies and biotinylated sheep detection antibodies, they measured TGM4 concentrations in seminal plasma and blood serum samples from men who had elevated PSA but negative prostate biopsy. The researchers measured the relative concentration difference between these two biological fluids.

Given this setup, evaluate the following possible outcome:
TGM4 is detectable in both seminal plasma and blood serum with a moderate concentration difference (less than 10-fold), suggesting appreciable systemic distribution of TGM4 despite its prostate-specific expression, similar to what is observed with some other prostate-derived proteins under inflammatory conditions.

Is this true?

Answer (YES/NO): NO